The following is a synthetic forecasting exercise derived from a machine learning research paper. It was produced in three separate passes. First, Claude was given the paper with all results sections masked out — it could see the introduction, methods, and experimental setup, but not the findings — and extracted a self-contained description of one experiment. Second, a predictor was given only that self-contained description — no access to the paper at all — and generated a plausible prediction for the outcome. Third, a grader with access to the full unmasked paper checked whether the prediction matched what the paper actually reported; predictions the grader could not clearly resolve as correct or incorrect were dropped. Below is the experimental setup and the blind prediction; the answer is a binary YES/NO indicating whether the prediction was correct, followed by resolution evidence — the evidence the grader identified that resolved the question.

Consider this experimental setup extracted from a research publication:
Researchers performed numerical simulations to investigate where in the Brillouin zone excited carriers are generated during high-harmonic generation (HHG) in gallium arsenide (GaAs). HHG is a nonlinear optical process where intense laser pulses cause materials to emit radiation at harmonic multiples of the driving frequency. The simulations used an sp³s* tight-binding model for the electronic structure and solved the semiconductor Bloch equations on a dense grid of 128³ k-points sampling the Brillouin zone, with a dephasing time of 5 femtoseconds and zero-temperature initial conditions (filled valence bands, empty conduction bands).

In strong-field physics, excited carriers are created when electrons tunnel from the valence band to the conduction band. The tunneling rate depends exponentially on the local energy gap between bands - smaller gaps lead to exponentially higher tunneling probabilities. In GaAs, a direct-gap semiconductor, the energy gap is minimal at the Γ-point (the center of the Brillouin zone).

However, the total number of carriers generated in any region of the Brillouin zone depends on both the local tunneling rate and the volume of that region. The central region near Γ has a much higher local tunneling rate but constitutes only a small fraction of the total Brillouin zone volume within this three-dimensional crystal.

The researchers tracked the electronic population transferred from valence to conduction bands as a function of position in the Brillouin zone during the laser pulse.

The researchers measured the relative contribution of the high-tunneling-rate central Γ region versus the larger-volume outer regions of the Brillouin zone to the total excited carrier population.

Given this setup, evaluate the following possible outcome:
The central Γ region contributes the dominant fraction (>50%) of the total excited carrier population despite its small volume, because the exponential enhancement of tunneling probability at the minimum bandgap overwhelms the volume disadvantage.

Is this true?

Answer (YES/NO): NO